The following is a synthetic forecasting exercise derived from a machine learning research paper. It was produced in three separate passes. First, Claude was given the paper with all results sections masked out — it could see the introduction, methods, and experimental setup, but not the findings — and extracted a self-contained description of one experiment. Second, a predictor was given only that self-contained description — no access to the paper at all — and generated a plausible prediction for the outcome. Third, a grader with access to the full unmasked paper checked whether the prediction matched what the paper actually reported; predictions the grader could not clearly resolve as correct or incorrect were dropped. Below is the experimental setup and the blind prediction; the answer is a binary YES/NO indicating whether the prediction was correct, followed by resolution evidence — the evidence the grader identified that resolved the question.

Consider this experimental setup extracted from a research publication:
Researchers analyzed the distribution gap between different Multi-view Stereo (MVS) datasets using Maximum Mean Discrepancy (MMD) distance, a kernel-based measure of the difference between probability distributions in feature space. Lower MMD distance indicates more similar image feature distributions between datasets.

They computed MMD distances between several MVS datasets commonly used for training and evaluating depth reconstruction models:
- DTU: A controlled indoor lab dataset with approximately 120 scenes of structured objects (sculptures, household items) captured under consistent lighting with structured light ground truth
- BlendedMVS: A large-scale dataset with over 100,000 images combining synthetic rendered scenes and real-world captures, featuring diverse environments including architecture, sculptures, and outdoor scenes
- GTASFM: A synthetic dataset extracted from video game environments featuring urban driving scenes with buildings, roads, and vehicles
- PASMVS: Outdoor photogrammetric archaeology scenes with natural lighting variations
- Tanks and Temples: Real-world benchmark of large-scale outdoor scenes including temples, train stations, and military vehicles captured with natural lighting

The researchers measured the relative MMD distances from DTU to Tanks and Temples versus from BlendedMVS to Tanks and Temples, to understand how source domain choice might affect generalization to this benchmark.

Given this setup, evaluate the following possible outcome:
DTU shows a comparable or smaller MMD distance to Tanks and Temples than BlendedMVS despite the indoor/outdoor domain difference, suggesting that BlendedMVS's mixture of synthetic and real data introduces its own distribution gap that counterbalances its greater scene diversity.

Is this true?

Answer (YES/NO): NO